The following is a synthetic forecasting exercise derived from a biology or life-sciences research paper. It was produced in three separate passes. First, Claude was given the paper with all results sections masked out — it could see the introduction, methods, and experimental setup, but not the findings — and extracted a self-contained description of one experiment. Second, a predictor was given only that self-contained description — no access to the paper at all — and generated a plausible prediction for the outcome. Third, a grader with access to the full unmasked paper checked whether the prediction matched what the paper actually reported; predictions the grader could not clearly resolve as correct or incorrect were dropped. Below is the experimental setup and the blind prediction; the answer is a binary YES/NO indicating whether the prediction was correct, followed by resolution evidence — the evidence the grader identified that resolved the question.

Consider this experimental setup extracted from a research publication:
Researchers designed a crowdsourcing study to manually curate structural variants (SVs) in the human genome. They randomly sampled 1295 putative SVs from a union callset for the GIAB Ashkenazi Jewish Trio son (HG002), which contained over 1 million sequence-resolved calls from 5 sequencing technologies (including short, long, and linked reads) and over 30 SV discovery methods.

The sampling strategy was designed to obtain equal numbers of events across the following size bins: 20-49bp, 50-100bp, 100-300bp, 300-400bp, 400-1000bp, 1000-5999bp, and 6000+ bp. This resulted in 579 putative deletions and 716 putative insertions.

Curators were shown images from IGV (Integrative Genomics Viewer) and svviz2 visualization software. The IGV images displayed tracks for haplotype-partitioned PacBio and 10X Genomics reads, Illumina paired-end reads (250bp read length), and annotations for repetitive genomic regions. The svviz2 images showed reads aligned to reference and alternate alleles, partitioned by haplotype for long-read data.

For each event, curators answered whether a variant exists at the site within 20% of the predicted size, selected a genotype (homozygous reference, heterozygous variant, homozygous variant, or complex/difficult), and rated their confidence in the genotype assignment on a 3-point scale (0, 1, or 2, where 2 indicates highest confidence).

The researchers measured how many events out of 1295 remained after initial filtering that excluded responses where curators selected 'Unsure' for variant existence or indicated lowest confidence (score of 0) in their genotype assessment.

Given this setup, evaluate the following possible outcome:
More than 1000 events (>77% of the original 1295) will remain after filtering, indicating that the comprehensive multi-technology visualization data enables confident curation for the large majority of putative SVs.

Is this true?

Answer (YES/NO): YES